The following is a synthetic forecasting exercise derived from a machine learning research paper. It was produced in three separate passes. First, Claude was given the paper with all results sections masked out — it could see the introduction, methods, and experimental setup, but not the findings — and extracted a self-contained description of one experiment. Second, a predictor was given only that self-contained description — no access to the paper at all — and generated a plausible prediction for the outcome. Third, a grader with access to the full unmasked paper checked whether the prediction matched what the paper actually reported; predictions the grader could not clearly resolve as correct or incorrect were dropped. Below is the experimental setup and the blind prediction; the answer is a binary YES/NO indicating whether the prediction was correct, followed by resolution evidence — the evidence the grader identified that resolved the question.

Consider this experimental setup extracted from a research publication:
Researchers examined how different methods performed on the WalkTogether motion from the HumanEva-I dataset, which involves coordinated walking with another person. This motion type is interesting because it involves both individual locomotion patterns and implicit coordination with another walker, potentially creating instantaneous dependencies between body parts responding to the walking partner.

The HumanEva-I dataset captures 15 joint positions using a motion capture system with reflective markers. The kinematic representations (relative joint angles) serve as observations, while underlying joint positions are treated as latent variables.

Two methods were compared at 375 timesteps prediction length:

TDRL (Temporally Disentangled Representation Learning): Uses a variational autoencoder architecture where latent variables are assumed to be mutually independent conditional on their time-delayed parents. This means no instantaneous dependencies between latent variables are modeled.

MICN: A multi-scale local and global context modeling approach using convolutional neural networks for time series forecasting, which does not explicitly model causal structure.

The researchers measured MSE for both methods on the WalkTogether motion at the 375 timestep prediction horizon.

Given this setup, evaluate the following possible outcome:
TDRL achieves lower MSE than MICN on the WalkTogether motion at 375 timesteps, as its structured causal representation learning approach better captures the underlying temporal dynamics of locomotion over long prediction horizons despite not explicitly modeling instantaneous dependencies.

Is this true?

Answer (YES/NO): NO